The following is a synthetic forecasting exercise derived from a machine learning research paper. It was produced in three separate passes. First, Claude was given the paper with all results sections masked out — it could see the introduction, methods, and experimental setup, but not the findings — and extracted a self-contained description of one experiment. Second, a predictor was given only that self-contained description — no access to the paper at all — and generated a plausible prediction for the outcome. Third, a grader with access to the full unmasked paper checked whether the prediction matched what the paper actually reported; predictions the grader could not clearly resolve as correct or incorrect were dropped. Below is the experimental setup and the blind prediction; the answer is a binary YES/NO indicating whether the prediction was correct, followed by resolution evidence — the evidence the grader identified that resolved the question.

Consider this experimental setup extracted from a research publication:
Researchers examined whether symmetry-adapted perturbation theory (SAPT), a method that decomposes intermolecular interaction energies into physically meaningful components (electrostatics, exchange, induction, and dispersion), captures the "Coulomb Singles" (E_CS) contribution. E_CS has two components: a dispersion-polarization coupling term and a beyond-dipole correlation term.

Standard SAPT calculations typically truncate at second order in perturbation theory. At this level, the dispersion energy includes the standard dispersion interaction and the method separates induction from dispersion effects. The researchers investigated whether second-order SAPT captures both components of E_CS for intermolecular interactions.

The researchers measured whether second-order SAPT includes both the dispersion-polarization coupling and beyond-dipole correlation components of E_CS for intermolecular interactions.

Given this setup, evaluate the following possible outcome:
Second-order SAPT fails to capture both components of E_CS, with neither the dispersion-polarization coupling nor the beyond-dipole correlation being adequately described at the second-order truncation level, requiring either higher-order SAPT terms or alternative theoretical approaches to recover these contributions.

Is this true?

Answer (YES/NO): NO